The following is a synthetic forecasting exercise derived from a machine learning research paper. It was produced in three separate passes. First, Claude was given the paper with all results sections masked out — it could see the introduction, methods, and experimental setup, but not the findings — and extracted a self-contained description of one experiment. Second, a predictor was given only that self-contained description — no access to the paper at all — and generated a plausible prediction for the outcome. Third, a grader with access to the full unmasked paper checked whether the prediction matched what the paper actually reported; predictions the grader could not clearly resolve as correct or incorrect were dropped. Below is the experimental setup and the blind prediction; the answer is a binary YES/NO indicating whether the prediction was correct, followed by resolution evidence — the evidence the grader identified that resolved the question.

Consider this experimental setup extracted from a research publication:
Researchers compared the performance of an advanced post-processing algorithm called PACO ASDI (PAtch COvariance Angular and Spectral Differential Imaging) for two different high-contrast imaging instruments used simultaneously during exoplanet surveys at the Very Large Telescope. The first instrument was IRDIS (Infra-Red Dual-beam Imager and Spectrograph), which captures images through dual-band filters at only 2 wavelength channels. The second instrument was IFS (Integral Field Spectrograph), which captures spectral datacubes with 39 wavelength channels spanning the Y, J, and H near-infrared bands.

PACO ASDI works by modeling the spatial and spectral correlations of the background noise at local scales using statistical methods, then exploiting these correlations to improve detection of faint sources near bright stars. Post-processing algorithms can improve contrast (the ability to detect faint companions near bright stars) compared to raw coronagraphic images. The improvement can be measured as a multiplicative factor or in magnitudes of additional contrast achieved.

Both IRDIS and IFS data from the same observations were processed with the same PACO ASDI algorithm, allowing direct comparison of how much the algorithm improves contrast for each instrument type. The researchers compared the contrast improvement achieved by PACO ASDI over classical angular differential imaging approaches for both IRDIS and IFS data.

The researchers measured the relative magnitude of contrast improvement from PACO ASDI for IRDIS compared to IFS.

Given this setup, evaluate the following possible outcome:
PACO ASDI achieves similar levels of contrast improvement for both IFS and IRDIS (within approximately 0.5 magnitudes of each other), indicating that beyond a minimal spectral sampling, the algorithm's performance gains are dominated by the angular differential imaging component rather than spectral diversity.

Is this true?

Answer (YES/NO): NO